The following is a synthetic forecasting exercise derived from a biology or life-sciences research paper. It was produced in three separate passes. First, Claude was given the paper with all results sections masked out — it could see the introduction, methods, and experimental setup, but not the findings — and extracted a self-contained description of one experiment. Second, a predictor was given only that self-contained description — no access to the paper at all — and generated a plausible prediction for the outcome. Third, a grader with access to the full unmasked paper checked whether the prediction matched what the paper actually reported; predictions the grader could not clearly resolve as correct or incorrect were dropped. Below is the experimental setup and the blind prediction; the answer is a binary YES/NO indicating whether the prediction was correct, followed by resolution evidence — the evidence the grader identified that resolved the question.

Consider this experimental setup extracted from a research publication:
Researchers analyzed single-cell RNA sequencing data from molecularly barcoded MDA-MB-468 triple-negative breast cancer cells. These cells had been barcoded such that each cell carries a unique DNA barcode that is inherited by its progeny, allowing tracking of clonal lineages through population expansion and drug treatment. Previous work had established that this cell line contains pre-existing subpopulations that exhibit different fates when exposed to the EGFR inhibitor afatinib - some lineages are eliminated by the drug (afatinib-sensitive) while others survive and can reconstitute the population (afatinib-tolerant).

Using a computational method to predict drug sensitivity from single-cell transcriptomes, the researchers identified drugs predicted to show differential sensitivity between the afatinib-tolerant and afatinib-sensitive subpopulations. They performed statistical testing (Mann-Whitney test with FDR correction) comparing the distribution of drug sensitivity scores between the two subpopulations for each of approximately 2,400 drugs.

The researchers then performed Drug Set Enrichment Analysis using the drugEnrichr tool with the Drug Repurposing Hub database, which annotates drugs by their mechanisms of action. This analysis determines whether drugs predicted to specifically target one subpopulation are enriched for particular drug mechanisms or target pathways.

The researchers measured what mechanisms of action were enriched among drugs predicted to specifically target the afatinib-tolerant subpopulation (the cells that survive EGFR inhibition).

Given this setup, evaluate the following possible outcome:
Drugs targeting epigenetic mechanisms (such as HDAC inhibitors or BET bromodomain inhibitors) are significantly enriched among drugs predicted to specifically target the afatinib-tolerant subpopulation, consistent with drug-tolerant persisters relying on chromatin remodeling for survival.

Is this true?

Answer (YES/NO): YES